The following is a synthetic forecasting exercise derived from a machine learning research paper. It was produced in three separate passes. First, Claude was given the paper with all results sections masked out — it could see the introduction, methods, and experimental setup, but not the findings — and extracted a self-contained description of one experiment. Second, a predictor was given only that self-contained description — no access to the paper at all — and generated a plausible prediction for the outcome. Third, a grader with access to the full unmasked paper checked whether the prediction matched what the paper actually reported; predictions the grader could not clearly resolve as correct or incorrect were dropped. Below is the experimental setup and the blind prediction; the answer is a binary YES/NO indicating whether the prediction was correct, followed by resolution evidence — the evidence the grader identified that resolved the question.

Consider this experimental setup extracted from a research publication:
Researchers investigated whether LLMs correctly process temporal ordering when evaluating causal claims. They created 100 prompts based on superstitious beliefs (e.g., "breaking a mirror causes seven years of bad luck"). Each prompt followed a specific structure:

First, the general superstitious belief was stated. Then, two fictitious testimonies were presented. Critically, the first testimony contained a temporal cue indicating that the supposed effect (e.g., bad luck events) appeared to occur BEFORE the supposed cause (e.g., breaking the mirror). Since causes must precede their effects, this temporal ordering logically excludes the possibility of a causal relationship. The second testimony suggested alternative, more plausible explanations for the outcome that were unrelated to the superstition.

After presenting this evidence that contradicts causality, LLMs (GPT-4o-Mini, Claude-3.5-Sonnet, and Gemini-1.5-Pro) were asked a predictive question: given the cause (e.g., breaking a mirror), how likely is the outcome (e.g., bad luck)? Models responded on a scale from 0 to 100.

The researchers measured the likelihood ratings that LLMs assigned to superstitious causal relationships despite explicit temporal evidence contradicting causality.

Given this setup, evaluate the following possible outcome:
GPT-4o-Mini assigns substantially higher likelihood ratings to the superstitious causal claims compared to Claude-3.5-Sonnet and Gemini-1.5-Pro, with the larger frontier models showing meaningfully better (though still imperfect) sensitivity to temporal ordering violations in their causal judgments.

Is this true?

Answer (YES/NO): YES